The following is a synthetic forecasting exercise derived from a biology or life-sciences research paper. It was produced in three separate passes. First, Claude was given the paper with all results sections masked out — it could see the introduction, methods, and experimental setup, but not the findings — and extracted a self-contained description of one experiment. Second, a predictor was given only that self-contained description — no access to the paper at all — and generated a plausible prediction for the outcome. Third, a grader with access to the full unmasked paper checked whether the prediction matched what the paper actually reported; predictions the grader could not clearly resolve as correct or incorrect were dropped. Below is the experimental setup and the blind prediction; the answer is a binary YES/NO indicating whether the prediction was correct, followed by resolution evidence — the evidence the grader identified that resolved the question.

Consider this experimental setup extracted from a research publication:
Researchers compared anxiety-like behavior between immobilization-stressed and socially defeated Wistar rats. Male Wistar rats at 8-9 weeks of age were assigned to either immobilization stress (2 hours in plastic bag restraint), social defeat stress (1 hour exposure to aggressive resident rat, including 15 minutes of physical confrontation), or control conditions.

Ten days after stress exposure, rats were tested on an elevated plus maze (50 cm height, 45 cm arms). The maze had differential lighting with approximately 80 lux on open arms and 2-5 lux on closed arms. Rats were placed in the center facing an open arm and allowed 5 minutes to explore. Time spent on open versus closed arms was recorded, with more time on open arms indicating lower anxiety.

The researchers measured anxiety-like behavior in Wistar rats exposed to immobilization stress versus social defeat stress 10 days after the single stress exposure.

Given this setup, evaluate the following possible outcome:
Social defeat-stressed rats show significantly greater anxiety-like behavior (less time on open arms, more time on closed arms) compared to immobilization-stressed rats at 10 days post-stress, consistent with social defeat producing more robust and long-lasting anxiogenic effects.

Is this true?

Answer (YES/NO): NO